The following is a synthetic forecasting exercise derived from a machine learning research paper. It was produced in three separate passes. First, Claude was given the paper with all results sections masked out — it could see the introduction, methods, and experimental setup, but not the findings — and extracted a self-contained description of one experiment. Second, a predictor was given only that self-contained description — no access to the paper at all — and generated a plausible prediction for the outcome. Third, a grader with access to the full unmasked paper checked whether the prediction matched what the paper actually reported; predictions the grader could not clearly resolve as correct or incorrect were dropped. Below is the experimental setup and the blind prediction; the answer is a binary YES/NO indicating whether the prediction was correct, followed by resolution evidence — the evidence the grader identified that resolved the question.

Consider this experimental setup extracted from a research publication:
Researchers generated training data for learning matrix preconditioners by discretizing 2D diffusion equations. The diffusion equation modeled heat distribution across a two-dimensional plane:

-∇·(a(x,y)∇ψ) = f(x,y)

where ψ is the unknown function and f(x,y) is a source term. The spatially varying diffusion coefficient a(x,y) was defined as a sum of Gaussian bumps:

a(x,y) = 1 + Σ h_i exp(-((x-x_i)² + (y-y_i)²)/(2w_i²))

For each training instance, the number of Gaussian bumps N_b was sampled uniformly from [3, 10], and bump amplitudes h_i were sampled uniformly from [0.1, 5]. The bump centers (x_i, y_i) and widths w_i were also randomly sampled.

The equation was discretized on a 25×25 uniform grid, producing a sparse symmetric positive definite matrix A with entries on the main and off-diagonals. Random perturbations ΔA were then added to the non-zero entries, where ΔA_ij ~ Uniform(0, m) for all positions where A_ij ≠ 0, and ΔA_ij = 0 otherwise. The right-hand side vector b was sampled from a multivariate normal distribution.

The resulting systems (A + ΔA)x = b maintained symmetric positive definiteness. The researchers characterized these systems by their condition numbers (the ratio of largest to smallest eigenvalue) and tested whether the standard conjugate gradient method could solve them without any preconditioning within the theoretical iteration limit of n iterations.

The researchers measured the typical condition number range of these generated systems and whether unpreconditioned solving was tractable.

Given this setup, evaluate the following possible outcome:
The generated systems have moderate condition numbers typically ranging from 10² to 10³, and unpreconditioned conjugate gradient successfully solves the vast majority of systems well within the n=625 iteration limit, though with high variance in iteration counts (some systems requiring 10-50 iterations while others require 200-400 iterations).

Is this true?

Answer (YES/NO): NO